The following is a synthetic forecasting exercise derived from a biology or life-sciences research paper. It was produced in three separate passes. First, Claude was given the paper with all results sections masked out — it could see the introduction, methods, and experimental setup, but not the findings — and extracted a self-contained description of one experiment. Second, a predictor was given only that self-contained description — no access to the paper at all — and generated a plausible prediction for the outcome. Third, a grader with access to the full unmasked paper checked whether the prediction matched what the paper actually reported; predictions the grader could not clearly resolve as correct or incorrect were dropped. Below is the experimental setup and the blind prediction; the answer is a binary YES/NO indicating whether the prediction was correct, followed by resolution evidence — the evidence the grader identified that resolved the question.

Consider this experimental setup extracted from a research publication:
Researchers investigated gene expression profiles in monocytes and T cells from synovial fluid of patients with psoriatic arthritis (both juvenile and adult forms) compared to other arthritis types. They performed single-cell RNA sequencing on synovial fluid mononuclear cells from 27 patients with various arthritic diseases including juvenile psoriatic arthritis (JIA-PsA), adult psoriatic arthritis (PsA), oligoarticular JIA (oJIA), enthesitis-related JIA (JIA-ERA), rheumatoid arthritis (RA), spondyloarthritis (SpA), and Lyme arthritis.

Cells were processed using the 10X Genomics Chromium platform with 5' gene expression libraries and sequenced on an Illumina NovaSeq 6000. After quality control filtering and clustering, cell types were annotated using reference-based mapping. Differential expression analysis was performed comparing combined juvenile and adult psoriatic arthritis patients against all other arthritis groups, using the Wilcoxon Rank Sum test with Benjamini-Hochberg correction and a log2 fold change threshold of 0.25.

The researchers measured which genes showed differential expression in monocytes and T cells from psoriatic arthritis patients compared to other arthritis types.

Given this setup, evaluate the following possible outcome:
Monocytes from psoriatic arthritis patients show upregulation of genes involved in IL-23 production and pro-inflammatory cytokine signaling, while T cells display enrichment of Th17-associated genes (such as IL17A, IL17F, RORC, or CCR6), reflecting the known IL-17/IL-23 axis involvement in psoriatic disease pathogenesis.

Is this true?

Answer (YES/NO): NO